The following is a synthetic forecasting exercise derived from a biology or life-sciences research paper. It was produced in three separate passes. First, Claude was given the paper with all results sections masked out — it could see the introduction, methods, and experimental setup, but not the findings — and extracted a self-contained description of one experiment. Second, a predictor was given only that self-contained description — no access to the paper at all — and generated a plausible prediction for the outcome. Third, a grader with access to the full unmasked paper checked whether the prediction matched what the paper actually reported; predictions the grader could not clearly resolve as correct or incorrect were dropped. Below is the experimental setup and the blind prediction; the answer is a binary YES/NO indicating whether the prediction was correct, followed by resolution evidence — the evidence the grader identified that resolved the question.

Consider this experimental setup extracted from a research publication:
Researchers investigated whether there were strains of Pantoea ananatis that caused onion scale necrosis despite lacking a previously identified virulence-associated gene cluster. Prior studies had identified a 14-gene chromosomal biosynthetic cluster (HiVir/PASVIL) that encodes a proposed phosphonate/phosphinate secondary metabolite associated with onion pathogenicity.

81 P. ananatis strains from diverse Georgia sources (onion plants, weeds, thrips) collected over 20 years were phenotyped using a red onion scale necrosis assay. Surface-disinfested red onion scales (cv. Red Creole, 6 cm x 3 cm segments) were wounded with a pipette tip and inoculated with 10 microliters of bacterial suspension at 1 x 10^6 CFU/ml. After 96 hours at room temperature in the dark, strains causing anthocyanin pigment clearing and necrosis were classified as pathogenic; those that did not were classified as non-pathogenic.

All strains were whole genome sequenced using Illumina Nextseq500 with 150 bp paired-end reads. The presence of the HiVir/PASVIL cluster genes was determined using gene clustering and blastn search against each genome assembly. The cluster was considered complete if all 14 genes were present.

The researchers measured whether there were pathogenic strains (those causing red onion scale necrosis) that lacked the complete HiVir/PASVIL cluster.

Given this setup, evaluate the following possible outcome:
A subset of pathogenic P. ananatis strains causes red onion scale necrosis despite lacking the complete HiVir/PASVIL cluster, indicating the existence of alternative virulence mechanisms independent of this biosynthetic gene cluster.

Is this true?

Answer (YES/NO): NO